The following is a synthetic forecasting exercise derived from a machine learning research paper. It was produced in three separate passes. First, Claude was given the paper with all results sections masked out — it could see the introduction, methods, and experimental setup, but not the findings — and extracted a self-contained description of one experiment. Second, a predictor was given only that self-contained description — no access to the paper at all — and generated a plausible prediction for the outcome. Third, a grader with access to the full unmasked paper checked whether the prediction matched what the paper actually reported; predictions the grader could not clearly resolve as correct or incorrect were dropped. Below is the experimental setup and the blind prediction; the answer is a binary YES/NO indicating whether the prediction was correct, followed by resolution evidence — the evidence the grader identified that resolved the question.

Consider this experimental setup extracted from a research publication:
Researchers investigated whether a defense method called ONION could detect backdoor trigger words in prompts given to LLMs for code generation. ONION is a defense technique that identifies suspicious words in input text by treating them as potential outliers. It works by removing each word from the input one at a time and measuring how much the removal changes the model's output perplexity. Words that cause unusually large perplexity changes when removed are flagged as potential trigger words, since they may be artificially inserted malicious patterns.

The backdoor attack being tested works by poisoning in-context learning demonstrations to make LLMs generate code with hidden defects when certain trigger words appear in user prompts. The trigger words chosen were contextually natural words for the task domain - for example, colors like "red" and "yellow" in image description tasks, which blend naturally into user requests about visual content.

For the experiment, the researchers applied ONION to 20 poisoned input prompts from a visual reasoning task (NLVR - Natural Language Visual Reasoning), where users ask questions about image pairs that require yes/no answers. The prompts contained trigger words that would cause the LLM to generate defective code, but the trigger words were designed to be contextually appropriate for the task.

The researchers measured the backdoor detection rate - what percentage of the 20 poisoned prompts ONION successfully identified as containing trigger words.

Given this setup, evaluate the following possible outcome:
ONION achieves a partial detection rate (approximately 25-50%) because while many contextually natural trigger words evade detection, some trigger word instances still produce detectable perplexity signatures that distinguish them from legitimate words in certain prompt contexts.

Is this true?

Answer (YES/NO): NO